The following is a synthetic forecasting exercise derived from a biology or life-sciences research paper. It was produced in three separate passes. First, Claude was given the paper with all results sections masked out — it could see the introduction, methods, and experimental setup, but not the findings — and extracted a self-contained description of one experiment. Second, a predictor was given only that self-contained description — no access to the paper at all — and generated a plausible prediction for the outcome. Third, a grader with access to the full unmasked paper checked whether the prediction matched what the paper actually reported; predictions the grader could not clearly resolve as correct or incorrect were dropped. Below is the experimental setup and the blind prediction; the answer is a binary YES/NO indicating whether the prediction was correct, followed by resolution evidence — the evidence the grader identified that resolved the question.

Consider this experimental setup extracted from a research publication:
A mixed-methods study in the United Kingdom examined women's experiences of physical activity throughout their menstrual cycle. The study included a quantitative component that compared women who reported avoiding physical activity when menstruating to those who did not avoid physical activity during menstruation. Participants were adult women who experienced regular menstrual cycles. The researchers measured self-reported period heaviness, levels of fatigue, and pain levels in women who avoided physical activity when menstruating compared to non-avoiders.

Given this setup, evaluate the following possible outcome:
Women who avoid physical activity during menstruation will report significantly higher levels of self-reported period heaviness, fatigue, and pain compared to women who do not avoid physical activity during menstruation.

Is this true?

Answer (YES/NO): YES